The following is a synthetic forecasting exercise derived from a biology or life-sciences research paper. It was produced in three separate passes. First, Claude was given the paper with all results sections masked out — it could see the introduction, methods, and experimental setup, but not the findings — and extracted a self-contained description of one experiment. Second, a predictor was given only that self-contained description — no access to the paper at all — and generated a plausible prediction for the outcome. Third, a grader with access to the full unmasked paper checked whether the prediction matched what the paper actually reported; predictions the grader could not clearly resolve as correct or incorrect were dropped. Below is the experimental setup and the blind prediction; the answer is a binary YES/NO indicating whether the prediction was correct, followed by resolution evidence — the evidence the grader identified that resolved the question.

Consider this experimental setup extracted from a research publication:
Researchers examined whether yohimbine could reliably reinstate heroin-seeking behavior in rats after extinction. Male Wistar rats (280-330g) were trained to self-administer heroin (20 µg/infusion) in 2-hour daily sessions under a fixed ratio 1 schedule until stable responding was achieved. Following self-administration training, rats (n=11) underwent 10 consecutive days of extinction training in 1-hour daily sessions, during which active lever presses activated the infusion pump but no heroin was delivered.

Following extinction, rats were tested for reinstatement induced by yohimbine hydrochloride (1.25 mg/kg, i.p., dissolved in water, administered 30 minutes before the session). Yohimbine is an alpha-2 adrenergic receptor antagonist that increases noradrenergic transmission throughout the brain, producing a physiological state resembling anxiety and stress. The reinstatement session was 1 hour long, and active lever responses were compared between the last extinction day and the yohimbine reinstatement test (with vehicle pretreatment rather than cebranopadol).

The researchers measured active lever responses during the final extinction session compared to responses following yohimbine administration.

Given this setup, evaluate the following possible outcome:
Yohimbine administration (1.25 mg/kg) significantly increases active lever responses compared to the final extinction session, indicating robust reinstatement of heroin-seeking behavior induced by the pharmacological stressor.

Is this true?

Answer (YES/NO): YES